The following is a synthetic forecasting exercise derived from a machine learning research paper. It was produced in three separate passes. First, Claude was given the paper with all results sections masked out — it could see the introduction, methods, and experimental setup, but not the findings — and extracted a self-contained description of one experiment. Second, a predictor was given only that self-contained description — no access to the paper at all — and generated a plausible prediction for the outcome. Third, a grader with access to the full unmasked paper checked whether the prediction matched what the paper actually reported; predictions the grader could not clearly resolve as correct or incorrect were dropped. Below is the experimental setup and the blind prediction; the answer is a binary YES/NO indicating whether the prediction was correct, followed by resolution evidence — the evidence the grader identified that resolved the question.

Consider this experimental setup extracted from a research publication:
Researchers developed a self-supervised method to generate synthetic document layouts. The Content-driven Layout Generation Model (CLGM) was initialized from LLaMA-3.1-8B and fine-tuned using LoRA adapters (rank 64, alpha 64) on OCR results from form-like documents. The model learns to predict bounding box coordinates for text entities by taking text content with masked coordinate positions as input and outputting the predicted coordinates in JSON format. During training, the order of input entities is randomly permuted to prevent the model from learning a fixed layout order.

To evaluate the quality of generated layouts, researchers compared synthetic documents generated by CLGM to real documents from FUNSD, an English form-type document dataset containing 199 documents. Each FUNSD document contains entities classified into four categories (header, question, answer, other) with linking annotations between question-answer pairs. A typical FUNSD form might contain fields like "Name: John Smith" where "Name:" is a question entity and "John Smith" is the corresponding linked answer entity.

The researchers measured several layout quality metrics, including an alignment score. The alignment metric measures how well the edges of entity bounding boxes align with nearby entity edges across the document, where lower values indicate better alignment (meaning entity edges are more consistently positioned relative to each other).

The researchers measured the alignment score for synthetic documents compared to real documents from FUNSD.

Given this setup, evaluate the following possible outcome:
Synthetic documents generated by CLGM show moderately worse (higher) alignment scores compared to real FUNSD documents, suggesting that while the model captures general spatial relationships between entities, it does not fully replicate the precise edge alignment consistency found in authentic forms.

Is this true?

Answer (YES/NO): NO